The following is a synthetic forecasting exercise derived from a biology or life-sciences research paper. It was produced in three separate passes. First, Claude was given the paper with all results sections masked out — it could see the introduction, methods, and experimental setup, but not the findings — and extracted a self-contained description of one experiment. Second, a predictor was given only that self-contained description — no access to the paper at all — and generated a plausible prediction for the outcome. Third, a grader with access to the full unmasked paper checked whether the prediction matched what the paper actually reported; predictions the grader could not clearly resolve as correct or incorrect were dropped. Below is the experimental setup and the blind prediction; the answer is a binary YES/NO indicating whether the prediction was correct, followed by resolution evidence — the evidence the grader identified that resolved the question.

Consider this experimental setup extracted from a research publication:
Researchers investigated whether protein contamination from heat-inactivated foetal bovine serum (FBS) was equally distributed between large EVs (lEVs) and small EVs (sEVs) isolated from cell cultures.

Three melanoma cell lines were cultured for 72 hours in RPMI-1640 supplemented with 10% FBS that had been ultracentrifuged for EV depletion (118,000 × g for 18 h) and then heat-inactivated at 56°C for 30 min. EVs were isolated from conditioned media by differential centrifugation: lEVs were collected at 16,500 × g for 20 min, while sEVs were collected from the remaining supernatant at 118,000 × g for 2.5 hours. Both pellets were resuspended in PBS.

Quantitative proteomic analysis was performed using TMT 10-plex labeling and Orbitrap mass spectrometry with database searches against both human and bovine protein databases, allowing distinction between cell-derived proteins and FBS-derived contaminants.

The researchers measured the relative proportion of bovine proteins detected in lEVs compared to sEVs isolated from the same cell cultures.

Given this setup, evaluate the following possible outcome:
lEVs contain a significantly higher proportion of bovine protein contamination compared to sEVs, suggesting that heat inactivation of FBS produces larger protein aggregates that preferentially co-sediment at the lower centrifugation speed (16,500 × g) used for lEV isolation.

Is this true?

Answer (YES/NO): NO